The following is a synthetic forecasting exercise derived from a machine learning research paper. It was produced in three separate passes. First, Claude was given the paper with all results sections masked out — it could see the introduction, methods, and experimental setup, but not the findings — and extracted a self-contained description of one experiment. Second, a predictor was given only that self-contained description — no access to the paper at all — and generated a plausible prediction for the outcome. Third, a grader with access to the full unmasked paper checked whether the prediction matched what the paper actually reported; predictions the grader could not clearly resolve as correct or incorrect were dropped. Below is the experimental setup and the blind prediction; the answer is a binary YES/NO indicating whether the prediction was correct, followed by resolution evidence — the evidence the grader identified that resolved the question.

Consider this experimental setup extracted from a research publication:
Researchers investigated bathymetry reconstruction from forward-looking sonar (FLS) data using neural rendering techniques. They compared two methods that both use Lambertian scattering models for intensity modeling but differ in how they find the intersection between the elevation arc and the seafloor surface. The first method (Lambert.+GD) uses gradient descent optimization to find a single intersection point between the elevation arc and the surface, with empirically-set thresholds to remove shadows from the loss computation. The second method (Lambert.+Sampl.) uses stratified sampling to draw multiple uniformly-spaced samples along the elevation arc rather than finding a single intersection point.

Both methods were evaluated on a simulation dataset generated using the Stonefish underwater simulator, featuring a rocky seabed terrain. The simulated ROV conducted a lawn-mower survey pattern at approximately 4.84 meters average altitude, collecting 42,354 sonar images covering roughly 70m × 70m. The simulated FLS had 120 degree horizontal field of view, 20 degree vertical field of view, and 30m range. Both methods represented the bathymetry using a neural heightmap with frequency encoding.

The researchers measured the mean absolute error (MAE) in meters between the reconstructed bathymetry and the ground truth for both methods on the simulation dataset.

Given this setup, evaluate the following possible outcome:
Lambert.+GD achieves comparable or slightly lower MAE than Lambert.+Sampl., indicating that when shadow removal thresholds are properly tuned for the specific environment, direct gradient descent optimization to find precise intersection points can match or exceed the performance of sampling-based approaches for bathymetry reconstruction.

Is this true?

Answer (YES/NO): NO